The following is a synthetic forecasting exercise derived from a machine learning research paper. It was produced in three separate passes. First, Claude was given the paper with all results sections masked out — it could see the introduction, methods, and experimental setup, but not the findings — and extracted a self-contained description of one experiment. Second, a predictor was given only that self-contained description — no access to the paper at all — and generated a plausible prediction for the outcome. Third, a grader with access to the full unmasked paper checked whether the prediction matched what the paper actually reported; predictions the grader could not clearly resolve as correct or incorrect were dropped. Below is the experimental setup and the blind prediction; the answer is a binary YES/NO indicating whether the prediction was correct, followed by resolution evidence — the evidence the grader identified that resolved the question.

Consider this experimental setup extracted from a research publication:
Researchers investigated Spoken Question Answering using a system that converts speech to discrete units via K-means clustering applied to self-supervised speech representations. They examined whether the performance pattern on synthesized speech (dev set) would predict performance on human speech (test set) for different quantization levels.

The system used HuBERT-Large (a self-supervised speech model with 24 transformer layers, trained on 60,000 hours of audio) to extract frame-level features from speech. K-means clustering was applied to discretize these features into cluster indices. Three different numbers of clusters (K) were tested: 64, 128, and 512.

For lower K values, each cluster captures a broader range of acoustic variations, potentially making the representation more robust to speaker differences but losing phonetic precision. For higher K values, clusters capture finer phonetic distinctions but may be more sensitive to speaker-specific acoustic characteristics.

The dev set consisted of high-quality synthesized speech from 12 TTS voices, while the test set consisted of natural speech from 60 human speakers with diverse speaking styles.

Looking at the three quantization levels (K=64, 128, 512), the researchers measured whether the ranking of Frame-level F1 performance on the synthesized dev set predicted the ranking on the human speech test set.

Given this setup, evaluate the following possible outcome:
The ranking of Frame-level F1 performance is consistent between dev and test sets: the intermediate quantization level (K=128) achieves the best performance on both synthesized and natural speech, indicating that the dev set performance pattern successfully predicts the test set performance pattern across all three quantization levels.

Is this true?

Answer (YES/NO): NO